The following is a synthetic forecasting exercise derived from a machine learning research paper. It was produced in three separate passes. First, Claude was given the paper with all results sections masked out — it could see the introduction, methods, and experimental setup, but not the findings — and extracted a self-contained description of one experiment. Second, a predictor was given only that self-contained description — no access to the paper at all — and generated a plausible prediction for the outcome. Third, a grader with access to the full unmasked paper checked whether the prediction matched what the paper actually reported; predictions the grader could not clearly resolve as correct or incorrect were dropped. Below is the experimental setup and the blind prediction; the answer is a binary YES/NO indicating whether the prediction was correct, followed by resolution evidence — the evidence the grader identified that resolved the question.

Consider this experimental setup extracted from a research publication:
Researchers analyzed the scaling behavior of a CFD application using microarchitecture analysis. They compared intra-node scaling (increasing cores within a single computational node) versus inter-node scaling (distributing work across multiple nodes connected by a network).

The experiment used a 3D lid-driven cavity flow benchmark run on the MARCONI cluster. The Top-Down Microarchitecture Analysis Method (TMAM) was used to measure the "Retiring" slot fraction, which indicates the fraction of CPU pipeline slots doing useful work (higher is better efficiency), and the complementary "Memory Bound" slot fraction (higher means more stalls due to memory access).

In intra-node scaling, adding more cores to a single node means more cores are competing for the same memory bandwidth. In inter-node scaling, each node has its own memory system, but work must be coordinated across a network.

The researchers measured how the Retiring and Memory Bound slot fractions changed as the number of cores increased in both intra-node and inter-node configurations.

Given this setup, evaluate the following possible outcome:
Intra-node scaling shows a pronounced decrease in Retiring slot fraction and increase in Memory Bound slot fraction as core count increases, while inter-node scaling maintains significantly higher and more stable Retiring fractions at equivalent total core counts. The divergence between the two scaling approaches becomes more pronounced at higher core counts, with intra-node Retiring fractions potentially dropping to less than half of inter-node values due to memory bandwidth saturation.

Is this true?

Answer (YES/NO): NO